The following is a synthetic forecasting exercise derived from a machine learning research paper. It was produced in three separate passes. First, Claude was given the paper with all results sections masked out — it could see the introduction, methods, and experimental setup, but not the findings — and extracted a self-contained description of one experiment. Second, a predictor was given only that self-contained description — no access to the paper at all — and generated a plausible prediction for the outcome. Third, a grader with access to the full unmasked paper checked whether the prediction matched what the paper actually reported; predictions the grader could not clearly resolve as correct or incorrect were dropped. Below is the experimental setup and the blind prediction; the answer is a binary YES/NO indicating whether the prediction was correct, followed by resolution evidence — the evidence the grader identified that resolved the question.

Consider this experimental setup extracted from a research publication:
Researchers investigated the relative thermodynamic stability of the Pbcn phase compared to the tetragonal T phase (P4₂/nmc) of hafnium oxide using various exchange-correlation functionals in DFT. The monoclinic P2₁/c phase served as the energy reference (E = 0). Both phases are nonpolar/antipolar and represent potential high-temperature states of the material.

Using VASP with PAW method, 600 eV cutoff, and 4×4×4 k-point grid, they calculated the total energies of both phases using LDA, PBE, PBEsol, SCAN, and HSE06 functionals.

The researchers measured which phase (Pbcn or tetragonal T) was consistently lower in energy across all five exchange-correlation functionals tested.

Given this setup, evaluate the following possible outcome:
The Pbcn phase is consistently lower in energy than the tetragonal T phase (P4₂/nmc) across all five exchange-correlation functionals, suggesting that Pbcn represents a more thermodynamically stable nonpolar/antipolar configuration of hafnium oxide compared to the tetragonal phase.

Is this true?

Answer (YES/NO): NO